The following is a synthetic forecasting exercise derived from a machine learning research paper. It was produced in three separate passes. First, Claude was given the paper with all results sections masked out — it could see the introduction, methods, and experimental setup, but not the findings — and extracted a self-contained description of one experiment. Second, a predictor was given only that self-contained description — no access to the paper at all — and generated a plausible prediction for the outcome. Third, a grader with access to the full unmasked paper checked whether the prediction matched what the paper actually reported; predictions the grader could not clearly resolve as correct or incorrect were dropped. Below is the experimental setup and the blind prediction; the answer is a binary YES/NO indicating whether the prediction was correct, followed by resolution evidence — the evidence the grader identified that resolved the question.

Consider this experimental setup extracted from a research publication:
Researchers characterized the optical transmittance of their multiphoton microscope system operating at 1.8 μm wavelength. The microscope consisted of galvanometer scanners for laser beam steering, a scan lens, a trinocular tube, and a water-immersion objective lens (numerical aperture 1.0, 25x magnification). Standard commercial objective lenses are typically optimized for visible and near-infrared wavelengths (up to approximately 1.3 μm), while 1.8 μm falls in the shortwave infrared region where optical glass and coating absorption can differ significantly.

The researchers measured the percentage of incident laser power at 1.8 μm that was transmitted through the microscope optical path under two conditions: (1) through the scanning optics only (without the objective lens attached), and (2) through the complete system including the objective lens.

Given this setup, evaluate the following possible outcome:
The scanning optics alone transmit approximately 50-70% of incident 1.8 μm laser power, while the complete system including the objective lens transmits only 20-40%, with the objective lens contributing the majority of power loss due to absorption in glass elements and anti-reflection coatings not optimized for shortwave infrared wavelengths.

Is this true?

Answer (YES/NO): NO